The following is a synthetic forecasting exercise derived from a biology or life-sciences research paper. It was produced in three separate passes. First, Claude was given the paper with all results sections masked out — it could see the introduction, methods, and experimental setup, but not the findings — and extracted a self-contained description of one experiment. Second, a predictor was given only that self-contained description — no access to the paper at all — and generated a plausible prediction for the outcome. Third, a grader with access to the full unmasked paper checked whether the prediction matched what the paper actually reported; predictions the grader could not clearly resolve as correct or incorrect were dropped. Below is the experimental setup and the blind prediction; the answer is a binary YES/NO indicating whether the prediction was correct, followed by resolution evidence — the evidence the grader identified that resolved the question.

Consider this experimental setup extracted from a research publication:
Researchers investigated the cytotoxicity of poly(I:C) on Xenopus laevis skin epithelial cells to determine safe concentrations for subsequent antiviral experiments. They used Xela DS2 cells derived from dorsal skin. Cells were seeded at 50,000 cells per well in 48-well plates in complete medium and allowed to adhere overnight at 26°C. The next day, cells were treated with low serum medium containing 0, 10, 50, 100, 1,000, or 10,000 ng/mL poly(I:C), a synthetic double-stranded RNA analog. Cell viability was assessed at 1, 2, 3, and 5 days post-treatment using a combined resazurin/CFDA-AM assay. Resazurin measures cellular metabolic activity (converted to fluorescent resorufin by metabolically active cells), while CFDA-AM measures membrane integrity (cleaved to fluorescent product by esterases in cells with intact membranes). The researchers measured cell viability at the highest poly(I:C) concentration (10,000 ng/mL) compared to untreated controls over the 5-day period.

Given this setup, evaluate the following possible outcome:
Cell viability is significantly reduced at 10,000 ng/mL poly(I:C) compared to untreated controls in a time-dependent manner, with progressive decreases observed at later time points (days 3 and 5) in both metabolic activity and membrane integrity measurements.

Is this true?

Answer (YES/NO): NO